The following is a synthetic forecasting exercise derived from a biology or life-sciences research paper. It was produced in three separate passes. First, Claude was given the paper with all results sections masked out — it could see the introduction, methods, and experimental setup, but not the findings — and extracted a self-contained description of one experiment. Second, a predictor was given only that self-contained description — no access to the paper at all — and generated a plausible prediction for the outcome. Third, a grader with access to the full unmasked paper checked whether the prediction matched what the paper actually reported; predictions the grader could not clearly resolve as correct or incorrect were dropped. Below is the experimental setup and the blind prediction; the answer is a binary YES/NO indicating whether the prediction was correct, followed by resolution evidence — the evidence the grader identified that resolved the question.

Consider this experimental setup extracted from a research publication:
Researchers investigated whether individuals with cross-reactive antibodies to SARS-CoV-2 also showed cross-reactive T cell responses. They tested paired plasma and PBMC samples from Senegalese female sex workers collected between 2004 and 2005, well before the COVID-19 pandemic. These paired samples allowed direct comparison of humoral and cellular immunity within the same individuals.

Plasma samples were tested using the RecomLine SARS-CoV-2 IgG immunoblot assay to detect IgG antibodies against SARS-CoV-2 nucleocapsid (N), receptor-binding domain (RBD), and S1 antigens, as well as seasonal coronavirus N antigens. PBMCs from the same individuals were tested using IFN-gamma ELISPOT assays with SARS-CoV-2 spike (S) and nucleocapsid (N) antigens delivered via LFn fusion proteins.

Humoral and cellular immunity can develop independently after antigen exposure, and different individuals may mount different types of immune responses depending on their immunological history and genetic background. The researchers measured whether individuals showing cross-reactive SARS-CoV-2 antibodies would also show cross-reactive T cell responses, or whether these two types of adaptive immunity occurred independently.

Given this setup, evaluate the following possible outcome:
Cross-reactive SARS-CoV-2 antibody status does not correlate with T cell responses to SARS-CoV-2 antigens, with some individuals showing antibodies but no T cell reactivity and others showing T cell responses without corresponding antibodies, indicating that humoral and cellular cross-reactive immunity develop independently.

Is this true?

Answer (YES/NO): NO